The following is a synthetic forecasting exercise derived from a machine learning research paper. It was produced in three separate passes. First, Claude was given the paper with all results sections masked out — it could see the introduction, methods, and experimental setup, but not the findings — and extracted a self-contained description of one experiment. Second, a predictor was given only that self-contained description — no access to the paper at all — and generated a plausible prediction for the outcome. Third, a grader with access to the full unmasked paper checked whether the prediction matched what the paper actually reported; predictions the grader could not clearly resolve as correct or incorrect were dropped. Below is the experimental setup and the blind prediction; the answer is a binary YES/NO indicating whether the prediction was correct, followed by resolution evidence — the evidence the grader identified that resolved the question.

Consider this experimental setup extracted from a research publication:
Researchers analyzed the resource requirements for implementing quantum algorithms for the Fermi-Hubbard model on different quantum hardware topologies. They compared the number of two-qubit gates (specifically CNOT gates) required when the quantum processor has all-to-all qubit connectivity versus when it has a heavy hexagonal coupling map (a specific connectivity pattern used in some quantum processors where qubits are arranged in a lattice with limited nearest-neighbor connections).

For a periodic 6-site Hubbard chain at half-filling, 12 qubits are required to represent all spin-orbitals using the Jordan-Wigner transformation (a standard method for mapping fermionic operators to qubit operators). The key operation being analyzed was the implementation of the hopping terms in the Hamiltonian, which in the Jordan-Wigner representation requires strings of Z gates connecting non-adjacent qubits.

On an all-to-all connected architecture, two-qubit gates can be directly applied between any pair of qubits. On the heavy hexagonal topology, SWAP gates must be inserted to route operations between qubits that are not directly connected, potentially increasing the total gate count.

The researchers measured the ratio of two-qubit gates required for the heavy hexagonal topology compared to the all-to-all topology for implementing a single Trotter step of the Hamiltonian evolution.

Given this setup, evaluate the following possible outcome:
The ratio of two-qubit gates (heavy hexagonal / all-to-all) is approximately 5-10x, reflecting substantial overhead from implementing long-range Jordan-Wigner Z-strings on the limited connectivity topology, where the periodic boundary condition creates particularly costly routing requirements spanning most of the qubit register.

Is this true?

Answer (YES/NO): NO